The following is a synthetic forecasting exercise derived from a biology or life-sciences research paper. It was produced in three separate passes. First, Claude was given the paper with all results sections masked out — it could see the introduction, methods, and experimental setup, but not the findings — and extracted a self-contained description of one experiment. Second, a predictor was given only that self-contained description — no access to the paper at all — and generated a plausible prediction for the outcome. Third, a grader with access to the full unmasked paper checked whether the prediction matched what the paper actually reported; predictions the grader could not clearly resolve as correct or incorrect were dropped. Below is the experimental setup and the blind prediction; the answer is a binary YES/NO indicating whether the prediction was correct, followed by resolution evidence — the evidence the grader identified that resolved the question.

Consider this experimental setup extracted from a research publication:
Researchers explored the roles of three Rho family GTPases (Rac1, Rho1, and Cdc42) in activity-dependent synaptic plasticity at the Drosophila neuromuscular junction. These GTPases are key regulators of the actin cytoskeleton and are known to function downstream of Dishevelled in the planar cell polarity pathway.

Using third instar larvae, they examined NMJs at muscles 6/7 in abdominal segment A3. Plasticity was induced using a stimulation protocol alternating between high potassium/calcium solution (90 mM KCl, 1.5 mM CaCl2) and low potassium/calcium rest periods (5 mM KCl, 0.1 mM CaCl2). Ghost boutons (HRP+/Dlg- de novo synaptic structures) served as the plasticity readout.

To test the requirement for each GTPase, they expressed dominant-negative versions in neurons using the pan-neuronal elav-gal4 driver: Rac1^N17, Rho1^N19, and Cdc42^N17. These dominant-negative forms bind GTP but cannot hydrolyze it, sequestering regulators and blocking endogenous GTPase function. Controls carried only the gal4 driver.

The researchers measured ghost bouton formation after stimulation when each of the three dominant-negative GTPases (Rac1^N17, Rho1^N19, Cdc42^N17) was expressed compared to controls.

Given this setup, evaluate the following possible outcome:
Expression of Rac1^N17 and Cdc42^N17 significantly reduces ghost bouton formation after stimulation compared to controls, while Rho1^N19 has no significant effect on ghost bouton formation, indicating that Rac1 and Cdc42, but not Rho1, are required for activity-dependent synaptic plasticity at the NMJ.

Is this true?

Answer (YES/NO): NO